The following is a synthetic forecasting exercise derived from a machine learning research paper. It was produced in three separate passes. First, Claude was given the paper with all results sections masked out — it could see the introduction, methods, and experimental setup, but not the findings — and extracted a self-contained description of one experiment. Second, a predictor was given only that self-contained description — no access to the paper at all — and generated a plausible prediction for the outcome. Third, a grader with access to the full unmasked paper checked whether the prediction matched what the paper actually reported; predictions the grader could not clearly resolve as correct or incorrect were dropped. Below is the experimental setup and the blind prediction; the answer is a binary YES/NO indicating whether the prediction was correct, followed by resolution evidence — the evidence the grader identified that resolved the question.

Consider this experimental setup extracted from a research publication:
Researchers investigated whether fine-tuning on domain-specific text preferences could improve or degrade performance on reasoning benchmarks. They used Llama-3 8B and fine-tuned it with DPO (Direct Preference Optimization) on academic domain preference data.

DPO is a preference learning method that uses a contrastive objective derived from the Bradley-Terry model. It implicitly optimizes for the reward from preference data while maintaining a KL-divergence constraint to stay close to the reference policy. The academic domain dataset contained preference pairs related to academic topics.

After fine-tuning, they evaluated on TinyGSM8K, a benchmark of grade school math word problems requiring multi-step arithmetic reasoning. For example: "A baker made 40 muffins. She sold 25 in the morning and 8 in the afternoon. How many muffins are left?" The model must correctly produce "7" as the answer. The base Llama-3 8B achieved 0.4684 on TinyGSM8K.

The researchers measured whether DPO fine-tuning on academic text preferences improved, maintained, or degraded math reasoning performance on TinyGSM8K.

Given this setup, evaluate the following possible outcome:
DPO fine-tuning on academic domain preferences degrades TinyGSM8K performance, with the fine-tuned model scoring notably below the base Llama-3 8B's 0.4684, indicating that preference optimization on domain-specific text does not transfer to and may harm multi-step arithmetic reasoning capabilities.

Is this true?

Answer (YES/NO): NO